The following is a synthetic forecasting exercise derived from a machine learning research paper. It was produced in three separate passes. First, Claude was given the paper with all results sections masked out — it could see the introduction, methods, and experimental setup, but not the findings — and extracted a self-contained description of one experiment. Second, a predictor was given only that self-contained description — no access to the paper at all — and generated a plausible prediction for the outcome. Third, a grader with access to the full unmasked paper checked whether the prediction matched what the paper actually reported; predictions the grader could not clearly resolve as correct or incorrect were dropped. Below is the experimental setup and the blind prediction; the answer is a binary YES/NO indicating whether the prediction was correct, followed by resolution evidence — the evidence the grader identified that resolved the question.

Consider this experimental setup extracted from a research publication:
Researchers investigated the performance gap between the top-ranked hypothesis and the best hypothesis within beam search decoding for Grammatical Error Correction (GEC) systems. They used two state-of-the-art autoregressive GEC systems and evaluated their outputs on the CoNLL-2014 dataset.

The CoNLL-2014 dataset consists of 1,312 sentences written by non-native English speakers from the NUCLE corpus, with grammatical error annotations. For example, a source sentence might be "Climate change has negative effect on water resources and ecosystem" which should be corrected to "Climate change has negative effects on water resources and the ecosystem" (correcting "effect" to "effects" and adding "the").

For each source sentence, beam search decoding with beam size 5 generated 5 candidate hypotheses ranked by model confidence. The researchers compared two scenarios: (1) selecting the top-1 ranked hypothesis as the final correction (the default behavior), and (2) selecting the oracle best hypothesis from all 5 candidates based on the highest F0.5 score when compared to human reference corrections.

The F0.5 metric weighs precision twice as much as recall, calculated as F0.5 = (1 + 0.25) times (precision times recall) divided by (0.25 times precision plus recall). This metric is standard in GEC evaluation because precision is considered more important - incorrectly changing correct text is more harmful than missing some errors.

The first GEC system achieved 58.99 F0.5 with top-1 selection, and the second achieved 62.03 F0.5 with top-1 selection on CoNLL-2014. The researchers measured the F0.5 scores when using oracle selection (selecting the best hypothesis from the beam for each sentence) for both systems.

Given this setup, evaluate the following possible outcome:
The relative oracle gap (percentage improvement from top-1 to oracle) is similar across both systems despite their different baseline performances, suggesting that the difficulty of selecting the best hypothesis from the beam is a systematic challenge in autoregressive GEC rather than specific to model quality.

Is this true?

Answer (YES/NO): YES